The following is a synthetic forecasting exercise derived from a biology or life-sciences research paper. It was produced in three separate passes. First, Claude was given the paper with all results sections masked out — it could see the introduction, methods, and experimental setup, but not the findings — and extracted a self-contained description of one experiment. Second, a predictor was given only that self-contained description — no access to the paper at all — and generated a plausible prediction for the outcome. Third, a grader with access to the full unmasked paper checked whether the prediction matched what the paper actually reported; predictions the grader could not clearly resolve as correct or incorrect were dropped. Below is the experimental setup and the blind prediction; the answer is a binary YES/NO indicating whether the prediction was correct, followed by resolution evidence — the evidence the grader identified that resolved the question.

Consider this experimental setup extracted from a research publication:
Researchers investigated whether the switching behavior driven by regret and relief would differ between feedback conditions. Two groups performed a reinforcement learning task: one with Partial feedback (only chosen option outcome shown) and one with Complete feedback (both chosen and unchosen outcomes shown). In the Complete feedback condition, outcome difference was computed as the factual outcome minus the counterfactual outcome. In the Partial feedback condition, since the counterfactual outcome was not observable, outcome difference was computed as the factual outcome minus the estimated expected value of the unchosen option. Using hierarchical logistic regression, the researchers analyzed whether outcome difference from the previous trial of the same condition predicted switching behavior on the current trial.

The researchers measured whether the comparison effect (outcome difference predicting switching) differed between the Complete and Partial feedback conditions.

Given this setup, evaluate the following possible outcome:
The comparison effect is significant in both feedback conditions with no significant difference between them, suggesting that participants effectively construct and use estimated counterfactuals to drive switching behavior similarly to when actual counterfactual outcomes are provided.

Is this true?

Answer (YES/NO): NO